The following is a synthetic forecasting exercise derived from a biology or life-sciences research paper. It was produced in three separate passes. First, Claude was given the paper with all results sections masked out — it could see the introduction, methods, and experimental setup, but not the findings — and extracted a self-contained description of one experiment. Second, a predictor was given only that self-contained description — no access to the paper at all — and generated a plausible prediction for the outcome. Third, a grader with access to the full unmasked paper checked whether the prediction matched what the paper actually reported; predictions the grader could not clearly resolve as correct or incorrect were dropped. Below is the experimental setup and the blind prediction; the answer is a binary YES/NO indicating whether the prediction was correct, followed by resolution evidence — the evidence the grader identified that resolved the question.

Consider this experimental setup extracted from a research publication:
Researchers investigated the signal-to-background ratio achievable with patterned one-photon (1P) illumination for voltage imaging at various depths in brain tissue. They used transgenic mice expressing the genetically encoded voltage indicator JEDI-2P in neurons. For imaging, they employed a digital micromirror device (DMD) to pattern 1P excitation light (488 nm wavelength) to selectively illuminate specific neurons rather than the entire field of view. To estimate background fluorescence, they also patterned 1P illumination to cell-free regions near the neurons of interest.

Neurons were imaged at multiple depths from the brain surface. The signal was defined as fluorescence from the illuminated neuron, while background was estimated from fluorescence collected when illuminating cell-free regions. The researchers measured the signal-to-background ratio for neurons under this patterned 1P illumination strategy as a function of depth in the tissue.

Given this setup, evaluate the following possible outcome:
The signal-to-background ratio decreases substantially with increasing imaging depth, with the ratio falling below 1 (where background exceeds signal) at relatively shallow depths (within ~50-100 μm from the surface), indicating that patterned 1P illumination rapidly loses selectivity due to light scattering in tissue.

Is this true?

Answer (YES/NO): NO